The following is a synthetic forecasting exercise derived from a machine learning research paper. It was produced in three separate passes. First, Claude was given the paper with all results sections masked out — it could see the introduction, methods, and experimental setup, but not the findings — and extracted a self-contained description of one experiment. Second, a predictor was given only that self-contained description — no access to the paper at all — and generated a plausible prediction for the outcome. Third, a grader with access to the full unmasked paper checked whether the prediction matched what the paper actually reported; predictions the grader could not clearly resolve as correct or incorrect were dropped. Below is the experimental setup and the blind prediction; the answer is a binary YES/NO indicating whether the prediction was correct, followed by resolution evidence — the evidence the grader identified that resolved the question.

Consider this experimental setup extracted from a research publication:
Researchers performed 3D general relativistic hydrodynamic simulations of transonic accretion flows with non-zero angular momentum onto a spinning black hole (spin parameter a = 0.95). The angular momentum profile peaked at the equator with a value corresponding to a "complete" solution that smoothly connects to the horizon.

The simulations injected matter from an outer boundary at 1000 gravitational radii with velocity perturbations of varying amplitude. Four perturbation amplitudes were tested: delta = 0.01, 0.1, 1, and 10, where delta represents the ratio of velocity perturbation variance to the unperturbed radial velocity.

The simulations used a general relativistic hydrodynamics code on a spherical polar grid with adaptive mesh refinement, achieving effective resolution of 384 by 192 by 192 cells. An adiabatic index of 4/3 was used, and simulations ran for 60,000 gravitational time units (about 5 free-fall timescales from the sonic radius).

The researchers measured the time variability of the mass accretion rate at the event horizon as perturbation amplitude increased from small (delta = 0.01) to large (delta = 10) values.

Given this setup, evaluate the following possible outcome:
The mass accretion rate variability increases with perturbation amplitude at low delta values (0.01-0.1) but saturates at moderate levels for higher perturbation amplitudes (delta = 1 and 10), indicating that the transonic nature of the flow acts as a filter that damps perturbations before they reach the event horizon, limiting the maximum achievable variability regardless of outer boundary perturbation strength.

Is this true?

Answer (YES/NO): NO